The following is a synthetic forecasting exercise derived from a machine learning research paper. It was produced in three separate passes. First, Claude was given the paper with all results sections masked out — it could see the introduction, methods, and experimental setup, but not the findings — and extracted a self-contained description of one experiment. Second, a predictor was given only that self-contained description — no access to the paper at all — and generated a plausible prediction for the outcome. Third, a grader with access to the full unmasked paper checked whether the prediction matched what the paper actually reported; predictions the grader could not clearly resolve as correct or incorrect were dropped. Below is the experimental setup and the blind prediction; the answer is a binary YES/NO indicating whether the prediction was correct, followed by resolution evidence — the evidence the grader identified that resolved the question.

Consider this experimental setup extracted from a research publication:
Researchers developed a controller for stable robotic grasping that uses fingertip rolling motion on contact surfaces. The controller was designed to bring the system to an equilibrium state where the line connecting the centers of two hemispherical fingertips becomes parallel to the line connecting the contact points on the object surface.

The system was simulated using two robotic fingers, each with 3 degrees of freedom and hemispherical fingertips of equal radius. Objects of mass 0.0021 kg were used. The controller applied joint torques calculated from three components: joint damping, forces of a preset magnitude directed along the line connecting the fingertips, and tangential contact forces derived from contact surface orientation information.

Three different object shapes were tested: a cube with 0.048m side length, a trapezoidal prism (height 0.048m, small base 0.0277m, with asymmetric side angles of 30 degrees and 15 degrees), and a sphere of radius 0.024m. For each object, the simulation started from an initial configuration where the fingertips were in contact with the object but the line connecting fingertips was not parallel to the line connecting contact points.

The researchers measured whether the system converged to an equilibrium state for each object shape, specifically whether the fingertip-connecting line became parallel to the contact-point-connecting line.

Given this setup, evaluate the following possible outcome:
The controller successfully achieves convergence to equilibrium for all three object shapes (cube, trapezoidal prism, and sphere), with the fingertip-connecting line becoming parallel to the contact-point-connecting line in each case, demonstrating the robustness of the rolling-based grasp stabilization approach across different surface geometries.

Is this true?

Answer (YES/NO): YES